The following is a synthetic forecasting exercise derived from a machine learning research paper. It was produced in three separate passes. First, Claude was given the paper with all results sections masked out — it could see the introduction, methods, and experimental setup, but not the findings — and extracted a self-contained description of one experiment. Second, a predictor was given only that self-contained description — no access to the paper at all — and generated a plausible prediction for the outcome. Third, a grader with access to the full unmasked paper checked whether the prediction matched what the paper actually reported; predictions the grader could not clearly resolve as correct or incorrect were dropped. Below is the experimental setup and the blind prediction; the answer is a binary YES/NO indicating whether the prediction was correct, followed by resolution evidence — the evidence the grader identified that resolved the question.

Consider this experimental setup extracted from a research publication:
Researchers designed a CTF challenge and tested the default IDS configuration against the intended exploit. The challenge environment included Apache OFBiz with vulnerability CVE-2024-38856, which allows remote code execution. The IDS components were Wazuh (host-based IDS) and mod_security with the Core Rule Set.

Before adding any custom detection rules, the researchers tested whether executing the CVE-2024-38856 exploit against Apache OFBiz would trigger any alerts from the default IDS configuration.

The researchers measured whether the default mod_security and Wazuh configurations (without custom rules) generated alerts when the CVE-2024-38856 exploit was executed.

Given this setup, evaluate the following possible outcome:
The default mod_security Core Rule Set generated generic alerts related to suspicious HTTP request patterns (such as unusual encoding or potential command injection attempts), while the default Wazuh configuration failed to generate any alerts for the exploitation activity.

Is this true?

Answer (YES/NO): NO